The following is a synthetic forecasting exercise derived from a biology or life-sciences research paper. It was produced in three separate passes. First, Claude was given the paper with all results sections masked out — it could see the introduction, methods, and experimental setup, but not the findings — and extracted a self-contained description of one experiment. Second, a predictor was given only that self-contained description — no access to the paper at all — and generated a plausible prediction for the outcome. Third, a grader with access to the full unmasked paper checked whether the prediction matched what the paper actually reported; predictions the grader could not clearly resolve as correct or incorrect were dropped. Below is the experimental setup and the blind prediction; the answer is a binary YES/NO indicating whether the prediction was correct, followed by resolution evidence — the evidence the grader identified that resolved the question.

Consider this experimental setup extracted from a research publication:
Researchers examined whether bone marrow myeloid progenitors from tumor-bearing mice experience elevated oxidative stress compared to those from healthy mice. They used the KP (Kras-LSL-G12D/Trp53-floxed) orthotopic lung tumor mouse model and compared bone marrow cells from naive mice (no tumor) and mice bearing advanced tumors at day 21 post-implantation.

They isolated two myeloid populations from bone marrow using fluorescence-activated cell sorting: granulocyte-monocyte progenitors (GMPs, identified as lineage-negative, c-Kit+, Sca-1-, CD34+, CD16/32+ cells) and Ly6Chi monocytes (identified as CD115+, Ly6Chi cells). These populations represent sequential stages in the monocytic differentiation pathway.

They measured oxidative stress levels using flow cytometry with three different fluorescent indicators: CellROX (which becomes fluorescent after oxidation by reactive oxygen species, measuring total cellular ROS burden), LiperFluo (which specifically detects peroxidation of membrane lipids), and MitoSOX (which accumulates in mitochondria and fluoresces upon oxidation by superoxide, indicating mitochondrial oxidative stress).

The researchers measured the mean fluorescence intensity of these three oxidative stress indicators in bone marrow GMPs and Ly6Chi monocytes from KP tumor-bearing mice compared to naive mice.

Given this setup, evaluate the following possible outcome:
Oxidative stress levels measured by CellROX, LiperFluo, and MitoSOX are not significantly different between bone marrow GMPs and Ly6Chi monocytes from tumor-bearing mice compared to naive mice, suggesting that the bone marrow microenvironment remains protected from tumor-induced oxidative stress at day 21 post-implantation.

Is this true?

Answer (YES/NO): NO